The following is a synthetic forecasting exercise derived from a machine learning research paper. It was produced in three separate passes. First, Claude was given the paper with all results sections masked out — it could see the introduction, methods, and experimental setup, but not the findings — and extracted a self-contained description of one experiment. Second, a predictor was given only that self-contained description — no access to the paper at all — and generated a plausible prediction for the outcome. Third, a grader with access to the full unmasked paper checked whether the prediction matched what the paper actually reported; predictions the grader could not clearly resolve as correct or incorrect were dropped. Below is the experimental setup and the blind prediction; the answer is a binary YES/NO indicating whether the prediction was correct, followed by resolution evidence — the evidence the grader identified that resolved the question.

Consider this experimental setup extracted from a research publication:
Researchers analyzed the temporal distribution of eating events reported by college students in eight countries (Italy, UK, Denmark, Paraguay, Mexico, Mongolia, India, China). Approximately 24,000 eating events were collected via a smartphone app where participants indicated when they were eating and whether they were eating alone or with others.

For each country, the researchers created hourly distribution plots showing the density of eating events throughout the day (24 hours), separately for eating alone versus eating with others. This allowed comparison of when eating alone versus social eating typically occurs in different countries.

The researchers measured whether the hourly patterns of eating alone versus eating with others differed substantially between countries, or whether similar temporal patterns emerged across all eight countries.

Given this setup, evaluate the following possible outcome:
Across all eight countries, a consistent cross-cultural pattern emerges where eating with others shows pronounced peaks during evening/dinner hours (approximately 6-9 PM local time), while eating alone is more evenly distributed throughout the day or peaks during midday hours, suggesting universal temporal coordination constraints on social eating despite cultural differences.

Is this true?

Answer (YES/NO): NO